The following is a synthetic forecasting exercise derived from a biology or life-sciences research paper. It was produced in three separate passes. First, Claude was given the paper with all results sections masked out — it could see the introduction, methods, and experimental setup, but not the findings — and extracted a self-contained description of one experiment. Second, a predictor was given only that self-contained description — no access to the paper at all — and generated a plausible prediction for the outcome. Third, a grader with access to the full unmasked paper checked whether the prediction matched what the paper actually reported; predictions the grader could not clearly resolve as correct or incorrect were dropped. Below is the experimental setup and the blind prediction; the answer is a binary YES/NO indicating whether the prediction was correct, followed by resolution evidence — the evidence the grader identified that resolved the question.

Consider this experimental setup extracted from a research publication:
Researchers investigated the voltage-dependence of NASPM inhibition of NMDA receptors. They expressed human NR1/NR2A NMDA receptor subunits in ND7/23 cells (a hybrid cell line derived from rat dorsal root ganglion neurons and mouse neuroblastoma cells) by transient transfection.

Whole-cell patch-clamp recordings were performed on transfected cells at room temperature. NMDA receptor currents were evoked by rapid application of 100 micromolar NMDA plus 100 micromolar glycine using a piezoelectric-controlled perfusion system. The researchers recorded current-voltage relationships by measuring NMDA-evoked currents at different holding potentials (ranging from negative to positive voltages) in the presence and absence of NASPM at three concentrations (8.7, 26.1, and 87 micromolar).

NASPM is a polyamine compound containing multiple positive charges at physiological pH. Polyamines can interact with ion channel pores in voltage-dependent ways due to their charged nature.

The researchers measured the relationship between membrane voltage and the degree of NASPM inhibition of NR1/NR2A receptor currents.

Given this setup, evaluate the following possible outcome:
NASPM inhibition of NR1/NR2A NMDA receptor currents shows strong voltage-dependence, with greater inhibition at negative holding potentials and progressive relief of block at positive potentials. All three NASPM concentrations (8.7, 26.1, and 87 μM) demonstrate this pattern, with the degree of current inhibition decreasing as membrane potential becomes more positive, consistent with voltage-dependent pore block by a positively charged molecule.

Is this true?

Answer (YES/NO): YES